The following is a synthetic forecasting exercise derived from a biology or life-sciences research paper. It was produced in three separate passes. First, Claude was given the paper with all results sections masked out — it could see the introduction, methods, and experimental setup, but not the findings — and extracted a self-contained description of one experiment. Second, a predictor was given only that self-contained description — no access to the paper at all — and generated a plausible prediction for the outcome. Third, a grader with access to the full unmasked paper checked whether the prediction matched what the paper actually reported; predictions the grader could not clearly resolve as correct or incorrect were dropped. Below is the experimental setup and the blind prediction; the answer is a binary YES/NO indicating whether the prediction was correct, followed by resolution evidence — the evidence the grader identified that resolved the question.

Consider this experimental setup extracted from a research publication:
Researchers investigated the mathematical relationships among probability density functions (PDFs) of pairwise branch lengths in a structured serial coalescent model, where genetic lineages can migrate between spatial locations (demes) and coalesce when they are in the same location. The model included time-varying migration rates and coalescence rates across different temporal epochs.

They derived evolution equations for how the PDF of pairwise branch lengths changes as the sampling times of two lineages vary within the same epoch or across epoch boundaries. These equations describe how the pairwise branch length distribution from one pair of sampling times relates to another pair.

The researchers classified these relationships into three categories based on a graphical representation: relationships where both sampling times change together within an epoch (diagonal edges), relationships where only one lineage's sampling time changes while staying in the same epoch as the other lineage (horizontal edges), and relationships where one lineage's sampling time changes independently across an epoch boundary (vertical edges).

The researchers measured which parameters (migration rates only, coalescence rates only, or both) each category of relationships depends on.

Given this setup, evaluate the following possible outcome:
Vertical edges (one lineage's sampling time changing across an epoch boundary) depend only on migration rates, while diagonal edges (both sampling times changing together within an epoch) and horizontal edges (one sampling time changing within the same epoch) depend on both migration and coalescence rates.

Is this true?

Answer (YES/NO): YES